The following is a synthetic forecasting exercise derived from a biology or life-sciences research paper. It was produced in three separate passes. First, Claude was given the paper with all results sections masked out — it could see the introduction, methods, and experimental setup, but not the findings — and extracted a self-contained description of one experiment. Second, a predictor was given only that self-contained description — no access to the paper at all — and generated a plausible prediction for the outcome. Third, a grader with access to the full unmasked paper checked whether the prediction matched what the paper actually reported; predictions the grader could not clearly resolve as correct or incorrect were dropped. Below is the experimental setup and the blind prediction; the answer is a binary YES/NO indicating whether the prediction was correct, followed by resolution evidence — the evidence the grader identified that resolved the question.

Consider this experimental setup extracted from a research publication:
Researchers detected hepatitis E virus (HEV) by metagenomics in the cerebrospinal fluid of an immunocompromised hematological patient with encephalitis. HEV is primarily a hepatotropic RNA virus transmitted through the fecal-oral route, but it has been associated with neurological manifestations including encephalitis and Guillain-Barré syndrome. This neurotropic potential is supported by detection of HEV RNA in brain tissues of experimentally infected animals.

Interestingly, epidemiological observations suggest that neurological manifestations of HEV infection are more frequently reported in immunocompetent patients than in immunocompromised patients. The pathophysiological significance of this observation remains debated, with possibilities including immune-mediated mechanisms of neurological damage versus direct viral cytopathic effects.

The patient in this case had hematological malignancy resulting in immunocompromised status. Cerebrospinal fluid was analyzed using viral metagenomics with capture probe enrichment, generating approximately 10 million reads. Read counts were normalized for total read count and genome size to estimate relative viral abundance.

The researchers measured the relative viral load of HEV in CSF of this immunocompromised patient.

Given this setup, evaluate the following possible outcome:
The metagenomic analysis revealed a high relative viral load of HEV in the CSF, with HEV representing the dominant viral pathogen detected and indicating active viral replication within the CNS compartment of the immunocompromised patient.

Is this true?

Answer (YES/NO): NO